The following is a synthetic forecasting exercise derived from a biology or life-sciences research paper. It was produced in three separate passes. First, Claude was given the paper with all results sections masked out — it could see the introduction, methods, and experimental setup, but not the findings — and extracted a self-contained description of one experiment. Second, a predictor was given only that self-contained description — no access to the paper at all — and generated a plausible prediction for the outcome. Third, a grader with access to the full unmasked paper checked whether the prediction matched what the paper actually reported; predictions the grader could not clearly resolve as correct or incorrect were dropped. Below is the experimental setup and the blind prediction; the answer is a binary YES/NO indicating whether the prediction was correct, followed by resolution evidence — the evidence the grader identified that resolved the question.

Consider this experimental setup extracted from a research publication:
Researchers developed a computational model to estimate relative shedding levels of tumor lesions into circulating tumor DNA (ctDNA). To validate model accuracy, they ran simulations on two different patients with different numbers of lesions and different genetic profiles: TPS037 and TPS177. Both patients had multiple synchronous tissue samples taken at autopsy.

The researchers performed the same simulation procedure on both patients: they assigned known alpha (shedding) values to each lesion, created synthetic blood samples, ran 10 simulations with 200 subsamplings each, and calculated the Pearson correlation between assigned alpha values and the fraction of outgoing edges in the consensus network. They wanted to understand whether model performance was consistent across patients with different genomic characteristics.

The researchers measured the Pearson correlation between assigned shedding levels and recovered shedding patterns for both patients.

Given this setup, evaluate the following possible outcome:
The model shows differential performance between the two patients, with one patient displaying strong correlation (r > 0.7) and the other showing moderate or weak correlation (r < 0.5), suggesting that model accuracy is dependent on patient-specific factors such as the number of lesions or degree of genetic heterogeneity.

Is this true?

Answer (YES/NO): NO